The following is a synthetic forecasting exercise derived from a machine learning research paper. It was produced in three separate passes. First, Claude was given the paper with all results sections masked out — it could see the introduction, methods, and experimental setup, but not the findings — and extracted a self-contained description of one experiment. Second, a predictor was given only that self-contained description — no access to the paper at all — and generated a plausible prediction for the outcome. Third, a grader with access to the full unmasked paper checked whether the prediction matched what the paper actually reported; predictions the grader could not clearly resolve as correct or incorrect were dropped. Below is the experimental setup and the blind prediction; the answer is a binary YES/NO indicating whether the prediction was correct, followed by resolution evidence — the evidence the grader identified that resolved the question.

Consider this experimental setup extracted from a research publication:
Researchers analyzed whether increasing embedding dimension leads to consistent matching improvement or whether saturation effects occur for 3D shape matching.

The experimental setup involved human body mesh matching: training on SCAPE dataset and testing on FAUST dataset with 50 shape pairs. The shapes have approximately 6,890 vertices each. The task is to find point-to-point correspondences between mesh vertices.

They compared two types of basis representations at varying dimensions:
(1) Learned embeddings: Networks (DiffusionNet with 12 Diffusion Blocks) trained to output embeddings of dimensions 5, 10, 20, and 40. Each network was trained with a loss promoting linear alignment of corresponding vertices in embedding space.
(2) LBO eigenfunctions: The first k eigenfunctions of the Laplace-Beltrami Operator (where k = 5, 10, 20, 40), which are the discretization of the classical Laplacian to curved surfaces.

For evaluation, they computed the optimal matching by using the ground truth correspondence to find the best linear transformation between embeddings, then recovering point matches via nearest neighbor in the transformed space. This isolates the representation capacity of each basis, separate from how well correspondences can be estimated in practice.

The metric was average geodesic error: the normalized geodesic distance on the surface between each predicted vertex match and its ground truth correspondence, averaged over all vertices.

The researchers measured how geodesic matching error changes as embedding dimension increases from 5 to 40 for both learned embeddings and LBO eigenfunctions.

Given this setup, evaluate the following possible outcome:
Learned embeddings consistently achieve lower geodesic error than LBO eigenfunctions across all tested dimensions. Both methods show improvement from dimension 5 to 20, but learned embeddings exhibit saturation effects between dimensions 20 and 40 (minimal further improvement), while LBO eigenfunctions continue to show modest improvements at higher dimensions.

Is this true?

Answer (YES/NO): NO